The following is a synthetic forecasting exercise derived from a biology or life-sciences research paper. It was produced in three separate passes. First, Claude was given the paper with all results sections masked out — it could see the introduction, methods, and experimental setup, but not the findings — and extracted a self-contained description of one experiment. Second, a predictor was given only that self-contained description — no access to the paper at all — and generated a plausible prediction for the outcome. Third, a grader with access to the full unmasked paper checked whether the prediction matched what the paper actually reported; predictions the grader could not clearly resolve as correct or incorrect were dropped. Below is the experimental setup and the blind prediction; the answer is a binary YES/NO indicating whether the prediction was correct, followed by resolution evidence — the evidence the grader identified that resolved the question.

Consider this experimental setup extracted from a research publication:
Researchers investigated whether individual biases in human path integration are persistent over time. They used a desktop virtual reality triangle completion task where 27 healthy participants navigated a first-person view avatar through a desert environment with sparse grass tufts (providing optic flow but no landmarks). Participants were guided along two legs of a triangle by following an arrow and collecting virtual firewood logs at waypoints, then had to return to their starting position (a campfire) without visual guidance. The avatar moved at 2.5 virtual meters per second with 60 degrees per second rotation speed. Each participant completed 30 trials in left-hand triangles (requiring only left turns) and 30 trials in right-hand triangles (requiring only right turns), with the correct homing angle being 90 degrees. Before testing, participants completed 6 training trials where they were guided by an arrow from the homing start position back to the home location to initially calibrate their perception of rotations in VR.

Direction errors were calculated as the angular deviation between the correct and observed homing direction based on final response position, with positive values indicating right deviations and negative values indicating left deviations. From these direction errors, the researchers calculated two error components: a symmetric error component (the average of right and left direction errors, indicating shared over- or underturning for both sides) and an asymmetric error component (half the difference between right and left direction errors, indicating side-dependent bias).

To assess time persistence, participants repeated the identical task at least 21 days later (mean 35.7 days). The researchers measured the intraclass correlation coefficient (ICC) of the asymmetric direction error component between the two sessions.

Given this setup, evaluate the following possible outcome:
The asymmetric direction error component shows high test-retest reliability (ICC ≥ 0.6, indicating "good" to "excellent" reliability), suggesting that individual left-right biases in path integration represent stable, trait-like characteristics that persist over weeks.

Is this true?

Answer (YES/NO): NO